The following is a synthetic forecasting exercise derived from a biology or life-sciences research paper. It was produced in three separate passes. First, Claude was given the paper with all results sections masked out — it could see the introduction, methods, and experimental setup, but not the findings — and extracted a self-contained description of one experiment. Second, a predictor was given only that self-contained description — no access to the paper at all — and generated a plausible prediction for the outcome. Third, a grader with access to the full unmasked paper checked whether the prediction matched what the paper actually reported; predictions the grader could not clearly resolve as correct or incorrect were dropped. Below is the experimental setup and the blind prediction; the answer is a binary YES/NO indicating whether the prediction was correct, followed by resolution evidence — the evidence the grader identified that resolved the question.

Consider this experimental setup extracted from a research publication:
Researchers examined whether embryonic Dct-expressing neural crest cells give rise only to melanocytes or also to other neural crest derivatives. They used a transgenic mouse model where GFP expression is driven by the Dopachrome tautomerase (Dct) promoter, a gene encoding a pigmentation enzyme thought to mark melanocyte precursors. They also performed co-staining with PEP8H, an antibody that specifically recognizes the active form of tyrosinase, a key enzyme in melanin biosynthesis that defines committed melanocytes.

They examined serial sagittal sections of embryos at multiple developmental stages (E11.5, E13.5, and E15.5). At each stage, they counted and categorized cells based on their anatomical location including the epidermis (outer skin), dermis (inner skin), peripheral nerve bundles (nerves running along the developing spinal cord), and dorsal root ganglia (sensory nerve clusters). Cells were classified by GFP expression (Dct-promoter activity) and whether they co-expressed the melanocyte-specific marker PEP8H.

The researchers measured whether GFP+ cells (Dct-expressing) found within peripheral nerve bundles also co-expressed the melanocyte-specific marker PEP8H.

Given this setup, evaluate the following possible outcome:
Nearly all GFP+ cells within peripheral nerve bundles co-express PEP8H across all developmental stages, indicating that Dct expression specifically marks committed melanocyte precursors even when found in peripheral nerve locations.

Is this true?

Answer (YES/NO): NO